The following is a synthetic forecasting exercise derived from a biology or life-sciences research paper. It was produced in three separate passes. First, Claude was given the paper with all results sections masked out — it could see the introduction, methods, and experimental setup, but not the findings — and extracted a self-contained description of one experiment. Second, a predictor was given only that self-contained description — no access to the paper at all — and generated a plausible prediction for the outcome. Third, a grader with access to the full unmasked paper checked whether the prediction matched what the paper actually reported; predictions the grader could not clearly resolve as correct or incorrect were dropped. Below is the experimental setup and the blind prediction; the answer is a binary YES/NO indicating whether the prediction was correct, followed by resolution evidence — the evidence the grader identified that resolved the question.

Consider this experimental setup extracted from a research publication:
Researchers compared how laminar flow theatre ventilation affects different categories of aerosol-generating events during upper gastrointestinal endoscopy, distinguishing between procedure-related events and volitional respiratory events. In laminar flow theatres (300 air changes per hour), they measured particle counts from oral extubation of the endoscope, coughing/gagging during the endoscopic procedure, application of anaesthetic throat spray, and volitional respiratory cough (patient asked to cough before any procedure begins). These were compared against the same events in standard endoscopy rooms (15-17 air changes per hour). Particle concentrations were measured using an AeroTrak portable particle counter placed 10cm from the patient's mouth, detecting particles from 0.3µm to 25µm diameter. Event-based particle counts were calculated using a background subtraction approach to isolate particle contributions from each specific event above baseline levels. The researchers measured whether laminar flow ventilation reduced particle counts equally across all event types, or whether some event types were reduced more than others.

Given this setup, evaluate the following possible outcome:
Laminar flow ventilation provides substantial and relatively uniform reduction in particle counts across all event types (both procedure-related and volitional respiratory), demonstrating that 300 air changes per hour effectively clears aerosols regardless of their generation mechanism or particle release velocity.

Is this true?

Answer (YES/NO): NO